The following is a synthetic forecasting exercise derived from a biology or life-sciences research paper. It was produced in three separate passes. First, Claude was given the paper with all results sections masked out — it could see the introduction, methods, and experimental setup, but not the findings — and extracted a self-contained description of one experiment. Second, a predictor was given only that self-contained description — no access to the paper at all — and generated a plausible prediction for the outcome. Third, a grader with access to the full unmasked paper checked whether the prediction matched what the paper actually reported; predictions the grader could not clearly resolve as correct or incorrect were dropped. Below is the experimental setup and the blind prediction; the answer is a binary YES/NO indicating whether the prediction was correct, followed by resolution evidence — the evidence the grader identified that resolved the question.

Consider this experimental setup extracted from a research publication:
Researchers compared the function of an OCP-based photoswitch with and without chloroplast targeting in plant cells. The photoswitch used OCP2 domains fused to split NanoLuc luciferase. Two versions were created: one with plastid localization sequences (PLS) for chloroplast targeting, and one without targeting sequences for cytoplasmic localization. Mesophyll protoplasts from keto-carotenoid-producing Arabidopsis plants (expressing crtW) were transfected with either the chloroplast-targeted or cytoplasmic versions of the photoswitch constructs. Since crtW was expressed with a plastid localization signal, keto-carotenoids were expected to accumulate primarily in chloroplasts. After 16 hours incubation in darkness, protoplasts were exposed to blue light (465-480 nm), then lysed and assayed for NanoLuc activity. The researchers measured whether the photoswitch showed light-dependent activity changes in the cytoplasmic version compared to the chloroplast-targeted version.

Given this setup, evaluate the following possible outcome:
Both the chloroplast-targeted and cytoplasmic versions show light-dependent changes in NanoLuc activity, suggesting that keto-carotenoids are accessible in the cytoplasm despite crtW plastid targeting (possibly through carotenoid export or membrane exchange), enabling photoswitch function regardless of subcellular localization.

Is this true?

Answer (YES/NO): NO